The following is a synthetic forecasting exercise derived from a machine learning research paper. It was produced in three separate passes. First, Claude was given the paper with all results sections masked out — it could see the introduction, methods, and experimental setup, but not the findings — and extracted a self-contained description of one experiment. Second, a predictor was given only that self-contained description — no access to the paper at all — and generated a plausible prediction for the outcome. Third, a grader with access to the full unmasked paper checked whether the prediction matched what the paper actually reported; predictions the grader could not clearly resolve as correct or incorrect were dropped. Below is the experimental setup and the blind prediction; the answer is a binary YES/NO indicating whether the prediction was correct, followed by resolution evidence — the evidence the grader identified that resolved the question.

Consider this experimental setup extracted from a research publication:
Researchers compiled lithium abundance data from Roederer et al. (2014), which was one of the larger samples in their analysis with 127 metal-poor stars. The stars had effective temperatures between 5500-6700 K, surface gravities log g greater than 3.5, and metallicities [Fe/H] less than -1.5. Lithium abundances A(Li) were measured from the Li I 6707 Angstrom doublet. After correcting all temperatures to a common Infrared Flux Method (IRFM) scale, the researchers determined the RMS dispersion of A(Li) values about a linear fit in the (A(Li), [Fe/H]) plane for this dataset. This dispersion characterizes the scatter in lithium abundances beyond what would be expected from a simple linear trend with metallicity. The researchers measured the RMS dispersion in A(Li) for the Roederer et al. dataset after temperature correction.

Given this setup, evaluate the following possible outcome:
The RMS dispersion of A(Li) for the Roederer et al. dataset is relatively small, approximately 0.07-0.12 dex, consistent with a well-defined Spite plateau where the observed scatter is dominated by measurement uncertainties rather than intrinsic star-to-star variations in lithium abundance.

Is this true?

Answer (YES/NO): NO